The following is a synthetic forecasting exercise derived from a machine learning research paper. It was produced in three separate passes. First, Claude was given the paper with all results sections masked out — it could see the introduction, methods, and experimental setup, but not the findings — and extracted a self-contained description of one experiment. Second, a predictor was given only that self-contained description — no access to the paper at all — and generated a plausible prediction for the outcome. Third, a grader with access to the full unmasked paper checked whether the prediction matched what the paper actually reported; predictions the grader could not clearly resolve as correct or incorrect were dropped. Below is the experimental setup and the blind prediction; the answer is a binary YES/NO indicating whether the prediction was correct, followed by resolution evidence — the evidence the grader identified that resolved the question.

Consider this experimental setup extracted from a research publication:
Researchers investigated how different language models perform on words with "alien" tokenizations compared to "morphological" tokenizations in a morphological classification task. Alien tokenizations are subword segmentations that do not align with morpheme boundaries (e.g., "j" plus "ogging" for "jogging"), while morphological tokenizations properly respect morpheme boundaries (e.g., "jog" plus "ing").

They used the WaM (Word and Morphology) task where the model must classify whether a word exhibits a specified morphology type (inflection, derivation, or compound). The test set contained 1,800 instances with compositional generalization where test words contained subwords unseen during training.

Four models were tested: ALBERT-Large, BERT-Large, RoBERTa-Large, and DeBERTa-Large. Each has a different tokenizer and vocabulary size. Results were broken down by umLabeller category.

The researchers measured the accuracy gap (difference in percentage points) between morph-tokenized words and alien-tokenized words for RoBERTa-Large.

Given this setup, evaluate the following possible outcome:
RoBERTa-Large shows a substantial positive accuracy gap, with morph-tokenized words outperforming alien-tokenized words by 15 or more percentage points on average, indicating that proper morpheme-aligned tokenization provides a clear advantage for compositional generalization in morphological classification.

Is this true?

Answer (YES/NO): NO